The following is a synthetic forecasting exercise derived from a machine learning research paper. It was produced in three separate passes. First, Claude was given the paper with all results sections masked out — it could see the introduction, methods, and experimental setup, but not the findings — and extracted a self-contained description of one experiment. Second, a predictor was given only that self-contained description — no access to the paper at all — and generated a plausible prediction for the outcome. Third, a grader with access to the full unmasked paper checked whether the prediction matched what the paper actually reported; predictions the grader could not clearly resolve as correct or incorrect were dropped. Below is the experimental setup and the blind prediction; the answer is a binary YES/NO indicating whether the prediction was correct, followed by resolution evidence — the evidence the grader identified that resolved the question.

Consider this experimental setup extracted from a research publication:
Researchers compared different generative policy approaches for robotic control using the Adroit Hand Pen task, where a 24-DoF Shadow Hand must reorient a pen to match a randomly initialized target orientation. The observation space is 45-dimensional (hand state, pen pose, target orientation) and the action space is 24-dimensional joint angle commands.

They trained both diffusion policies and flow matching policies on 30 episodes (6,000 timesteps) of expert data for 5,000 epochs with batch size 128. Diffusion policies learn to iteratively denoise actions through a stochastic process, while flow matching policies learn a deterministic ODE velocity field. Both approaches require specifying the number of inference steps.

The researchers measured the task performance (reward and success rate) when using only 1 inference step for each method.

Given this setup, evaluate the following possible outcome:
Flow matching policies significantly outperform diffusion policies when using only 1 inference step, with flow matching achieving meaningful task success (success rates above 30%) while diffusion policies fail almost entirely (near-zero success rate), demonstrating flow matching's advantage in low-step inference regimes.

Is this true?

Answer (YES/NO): NO